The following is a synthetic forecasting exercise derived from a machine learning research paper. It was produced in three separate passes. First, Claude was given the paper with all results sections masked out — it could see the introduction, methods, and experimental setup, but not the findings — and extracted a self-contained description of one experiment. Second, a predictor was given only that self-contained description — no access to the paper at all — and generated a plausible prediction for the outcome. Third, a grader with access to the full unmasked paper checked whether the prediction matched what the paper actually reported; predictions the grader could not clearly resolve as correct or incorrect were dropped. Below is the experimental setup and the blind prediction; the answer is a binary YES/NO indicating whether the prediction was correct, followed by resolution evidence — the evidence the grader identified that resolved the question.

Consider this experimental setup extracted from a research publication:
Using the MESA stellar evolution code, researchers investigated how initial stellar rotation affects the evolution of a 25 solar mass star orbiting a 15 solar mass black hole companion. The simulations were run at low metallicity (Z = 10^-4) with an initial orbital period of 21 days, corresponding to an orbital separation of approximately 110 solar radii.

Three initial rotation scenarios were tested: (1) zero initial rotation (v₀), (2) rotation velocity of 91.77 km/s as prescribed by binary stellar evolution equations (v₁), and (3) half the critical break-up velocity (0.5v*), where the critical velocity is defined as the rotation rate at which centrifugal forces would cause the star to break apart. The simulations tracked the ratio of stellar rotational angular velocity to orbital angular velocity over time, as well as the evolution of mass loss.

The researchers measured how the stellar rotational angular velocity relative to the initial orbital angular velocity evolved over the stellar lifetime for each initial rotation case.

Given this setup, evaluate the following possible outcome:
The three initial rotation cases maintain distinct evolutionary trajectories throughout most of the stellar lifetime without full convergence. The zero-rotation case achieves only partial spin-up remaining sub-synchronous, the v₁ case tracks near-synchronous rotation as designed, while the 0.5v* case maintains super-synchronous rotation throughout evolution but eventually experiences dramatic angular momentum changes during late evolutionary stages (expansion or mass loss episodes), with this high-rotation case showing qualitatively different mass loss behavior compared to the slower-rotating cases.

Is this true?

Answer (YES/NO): NO